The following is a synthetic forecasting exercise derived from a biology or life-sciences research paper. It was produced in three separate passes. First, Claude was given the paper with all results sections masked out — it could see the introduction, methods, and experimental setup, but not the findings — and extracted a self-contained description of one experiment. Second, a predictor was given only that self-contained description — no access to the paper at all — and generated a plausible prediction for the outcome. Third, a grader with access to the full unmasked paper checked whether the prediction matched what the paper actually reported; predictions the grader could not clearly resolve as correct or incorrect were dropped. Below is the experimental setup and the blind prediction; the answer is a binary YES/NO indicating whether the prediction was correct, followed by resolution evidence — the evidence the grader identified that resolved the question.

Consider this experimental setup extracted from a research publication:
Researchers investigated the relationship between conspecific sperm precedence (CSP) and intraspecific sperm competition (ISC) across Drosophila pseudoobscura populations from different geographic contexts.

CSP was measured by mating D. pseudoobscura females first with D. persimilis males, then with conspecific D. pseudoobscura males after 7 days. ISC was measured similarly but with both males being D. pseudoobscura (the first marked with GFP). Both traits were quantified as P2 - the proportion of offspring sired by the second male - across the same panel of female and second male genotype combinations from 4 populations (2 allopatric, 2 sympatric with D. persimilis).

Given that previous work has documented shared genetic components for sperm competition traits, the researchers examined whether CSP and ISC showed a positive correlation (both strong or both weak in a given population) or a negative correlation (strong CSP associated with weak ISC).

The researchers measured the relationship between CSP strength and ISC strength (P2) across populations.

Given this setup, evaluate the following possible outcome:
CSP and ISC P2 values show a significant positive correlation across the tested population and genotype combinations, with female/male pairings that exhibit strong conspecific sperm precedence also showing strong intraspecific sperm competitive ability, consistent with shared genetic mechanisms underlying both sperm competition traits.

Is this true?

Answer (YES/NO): NO